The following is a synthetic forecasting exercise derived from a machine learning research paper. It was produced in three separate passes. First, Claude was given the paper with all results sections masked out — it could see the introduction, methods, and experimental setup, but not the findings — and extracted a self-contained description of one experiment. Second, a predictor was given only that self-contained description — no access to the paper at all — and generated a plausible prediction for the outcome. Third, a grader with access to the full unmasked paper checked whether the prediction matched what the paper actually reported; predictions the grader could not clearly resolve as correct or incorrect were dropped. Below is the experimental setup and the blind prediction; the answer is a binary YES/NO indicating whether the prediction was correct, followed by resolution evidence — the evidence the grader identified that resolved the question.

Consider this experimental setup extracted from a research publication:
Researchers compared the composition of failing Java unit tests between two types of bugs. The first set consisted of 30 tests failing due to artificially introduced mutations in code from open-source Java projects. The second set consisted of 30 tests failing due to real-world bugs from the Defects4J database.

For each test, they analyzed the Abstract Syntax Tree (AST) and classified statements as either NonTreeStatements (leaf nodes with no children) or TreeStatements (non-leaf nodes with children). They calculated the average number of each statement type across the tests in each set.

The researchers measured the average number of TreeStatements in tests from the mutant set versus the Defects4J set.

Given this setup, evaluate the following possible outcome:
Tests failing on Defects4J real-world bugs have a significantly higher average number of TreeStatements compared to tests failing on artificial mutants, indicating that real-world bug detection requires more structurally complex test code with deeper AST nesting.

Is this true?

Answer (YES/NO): NO